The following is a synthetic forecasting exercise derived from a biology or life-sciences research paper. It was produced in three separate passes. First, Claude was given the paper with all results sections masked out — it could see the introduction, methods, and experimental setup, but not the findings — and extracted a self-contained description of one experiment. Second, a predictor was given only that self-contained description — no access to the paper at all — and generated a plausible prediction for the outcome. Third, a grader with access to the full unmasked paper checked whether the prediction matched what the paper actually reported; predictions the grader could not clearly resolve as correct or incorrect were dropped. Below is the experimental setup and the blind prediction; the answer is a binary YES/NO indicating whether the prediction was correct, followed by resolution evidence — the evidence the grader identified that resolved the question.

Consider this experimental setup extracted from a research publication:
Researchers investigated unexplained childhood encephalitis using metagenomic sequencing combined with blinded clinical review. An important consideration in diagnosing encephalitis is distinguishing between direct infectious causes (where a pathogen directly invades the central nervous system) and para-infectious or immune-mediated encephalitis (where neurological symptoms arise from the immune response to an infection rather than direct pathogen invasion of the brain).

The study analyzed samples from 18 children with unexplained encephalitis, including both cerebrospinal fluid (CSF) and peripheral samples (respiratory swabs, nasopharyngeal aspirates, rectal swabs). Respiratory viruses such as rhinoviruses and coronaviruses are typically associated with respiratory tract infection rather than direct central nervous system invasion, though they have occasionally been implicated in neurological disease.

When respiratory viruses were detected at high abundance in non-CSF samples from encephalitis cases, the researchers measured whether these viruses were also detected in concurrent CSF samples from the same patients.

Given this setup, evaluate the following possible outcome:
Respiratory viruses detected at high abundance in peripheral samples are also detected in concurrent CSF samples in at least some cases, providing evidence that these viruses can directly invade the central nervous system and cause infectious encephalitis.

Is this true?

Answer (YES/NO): NO